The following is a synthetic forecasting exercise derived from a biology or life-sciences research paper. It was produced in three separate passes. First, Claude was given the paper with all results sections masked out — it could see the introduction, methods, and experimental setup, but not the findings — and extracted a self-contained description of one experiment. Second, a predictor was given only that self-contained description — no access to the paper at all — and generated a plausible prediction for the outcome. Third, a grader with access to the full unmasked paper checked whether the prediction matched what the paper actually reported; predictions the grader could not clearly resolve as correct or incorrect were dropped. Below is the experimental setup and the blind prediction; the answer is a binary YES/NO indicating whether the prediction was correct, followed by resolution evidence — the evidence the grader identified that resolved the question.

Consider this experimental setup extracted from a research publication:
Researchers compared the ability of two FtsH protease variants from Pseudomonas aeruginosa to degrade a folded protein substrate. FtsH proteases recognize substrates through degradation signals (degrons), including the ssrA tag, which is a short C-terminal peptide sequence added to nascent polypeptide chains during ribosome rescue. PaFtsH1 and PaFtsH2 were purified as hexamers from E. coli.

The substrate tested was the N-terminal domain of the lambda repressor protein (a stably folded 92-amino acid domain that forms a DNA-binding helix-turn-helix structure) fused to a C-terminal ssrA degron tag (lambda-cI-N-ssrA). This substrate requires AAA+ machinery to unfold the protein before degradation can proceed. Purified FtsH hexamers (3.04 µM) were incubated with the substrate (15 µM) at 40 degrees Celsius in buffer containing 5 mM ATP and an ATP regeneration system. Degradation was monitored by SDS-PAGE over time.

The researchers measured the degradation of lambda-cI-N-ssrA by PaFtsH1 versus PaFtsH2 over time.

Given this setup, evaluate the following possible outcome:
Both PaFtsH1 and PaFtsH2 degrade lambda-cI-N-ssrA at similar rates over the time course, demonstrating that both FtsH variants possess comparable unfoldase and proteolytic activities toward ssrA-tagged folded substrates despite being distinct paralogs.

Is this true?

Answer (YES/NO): NO